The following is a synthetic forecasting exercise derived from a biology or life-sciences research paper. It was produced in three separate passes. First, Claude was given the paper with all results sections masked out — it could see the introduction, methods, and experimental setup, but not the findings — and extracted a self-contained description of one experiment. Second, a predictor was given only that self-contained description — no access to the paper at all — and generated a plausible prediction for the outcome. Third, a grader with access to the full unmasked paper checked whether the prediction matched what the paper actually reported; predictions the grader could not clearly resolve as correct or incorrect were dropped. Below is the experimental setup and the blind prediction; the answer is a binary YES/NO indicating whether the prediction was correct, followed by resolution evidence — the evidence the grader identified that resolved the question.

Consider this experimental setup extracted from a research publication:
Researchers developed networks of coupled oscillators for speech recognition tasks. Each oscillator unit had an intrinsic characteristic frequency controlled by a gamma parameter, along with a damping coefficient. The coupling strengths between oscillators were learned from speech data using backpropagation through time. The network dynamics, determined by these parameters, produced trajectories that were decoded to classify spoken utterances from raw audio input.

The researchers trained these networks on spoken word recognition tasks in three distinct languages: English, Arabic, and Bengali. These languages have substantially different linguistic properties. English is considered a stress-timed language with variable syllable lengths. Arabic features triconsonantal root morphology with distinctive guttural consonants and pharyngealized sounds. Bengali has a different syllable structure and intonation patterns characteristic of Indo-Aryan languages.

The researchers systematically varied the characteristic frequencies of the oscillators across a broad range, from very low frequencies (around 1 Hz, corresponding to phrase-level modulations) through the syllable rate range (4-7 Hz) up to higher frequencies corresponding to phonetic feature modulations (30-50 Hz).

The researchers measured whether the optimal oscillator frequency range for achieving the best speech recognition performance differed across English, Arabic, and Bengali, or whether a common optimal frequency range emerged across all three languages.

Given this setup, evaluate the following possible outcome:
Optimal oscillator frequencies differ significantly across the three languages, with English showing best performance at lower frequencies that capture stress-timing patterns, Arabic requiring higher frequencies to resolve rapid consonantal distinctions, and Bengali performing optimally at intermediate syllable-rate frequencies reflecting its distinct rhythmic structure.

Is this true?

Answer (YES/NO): NO